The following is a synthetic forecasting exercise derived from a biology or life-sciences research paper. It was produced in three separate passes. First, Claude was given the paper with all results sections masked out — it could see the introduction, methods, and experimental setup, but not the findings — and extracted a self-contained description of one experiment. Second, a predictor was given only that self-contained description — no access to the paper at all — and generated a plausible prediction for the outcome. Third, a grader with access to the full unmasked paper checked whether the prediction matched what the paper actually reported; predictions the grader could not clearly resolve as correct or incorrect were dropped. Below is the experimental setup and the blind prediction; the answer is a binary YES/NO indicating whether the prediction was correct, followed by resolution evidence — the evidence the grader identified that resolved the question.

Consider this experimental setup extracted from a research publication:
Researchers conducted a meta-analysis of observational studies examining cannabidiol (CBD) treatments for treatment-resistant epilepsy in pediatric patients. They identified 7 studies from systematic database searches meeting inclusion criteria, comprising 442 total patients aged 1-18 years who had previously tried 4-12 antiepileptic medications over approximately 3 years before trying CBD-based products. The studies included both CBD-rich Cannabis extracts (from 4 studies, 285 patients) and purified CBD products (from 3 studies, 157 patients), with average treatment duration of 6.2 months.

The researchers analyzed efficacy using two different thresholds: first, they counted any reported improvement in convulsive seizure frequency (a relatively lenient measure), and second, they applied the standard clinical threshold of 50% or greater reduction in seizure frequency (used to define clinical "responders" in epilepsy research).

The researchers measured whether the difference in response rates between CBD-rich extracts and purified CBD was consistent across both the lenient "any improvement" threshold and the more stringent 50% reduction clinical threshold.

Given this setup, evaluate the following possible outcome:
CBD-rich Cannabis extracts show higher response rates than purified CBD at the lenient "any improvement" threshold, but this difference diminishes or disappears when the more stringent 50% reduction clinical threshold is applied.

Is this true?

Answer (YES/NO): YES